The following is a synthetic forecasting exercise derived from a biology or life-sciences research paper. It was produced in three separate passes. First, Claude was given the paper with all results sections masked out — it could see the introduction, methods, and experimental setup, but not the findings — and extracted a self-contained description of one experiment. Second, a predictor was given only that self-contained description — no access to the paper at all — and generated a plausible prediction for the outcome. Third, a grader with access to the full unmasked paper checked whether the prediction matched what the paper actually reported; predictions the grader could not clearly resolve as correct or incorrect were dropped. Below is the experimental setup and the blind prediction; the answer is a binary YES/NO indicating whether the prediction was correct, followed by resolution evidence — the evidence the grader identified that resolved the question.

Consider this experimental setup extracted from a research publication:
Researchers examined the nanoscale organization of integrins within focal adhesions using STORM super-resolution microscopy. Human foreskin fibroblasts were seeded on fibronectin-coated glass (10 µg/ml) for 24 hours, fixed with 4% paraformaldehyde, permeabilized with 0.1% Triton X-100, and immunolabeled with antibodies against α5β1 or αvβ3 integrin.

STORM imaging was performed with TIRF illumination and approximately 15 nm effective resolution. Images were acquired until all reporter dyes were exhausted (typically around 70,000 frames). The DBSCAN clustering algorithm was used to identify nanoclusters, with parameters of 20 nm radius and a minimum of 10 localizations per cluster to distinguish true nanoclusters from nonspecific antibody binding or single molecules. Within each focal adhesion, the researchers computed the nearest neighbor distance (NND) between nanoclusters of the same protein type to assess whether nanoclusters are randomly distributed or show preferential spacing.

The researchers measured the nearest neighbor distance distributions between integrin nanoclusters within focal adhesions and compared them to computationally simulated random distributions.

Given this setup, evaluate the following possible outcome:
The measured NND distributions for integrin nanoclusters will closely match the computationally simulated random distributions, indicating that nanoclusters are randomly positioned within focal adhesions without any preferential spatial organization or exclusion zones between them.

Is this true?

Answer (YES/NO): YES